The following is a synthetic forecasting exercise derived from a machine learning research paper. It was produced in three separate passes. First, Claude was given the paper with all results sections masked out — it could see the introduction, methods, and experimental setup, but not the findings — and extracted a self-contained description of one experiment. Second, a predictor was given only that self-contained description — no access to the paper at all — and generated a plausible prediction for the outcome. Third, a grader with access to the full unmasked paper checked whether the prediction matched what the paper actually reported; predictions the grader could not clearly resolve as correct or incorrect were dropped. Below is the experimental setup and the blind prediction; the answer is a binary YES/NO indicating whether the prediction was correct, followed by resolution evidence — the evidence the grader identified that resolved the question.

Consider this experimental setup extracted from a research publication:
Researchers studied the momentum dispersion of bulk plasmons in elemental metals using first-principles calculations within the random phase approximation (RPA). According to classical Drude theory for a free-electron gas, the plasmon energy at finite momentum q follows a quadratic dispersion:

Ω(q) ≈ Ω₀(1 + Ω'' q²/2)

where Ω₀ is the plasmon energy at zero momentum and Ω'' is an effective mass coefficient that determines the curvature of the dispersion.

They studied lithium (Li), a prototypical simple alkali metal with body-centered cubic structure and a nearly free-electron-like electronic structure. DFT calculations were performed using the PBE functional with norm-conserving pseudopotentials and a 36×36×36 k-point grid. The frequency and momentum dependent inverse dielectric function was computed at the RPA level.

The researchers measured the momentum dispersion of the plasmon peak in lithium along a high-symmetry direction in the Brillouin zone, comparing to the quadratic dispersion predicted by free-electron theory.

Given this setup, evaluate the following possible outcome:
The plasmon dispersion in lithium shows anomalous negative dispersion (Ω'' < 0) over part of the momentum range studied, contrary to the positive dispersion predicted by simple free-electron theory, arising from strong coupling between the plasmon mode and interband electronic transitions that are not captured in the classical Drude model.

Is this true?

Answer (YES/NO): NO